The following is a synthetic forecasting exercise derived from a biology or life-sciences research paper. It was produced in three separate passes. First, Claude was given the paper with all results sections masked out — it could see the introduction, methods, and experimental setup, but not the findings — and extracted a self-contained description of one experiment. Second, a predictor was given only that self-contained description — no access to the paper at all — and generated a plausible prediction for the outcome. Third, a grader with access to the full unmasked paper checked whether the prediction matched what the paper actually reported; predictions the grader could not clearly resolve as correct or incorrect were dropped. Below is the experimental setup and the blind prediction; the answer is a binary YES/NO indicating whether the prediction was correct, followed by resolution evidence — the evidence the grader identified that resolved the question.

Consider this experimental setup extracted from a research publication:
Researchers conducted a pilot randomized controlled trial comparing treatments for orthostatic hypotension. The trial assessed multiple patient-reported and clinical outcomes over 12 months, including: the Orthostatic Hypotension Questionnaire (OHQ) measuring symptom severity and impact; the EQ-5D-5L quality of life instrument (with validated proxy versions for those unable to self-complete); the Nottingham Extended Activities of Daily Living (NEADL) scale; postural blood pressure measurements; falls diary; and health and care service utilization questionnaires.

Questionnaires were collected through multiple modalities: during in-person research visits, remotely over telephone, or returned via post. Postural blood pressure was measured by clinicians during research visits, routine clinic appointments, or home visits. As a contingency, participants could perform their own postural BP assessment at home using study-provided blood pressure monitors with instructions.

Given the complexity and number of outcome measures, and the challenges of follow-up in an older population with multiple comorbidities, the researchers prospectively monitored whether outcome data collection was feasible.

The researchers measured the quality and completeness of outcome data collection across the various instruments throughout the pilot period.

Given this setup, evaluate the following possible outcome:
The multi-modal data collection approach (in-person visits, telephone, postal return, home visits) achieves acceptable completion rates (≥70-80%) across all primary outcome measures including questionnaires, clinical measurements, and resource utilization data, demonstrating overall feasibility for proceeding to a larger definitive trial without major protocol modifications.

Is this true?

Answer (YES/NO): NO